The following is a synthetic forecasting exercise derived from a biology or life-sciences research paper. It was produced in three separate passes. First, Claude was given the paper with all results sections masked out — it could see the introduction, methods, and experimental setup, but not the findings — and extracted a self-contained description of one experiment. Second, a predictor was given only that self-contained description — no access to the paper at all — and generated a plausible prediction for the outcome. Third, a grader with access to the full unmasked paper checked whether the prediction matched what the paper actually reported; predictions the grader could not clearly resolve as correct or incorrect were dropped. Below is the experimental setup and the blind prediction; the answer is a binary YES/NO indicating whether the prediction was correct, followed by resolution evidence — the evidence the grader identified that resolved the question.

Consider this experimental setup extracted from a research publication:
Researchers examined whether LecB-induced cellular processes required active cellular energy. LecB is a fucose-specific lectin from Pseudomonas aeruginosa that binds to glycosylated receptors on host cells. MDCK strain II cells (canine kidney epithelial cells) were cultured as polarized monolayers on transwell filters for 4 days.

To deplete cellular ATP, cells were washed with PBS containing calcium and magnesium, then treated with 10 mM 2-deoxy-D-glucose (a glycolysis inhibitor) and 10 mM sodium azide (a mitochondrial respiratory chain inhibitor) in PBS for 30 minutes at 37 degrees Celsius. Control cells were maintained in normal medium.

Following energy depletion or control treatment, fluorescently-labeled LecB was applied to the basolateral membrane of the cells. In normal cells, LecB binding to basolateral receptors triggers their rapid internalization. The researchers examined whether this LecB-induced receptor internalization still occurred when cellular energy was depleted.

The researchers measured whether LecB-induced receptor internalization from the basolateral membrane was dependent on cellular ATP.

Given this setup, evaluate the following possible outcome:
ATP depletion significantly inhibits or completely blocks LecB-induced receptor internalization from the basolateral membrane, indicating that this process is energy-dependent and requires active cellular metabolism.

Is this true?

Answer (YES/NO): YES